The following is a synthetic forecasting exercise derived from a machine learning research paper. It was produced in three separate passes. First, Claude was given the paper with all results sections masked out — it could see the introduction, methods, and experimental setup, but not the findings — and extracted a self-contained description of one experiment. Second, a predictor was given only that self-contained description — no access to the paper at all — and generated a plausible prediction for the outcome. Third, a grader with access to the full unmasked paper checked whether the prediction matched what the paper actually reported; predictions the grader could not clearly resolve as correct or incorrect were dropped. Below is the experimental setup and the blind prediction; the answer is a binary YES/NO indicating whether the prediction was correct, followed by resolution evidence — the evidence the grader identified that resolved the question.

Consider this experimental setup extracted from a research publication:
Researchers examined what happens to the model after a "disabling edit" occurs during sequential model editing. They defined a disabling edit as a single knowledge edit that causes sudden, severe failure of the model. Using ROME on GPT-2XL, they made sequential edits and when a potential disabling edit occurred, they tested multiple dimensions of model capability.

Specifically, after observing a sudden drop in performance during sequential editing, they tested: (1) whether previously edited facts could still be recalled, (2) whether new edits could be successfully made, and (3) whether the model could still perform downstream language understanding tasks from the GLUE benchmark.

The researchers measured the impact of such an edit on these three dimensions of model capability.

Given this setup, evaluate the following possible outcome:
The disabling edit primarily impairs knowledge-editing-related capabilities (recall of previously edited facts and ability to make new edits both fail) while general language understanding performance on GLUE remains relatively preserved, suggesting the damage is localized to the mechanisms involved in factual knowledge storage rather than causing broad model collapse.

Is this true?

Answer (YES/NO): NO